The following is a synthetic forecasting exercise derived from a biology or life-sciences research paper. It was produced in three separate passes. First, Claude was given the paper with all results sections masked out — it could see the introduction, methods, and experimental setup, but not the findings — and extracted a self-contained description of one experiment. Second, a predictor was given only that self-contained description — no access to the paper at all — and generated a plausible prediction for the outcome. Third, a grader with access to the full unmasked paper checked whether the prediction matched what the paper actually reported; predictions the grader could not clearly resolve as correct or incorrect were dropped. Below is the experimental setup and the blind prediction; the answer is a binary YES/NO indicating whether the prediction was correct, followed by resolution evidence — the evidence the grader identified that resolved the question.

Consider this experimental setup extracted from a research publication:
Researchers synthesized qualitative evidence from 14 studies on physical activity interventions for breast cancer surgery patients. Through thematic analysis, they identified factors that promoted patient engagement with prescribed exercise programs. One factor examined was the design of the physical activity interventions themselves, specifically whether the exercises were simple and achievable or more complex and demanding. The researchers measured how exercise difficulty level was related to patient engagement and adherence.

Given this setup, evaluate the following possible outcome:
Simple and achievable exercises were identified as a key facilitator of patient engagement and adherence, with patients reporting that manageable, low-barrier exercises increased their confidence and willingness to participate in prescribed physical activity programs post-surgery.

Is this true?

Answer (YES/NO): YES